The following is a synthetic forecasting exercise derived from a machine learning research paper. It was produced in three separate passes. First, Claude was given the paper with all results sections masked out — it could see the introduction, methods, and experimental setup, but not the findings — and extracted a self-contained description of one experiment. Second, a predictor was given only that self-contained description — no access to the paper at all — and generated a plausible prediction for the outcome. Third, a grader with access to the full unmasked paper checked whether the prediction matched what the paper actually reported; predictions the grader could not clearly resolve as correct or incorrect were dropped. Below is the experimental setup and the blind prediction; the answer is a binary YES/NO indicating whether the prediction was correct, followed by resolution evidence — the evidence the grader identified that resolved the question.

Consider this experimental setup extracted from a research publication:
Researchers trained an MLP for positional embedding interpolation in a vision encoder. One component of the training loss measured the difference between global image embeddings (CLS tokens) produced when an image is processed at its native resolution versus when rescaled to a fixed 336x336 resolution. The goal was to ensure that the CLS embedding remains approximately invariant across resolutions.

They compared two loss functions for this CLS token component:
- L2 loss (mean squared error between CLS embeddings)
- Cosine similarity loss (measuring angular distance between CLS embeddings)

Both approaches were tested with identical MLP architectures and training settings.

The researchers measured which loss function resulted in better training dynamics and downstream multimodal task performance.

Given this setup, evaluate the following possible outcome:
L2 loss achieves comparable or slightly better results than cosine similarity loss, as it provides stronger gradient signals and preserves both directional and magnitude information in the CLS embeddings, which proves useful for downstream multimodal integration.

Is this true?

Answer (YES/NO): YES